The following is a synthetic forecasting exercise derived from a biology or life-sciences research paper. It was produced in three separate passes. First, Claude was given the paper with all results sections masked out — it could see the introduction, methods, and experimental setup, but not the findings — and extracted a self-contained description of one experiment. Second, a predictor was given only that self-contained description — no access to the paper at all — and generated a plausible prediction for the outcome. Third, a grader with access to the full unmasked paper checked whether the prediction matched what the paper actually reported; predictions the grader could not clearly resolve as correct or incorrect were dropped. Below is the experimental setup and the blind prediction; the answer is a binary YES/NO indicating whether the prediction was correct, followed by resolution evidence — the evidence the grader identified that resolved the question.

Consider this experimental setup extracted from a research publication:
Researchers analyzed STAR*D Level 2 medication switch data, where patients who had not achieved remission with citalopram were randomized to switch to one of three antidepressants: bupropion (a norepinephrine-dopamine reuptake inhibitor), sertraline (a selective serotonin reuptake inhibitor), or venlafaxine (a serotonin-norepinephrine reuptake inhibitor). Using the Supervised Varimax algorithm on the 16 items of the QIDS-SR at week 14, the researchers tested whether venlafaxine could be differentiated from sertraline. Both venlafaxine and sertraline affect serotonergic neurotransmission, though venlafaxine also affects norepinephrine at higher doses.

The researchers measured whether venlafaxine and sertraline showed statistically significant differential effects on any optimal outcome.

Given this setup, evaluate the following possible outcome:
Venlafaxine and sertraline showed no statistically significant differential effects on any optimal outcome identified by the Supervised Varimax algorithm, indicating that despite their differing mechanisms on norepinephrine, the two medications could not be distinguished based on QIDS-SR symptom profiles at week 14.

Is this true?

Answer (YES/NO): YES